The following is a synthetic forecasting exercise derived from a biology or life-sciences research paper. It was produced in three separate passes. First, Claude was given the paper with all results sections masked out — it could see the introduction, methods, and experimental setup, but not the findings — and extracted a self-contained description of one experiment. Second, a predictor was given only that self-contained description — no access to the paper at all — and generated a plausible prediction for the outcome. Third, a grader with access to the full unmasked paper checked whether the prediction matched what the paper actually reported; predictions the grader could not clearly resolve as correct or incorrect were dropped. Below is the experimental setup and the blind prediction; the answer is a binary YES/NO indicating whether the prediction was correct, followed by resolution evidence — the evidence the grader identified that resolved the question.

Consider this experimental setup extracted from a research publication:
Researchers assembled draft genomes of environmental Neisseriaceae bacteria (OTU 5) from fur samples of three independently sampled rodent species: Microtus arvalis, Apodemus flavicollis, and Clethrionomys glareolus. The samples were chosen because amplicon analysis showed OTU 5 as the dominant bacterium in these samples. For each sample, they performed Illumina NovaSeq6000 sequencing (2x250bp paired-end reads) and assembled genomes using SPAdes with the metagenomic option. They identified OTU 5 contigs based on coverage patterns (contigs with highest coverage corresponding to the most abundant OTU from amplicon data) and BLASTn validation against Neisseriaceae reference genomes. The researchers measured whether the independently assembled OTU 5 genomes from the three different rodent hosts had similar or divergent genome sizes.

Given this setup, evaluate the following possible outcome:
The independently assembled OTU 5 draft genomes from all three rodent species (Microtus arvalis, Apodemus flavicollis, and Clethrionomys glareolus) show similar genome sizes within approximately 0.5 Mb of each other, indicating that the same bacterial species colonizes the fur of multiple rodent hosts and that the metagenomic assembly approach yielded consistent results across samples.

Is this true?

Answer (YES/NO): YES